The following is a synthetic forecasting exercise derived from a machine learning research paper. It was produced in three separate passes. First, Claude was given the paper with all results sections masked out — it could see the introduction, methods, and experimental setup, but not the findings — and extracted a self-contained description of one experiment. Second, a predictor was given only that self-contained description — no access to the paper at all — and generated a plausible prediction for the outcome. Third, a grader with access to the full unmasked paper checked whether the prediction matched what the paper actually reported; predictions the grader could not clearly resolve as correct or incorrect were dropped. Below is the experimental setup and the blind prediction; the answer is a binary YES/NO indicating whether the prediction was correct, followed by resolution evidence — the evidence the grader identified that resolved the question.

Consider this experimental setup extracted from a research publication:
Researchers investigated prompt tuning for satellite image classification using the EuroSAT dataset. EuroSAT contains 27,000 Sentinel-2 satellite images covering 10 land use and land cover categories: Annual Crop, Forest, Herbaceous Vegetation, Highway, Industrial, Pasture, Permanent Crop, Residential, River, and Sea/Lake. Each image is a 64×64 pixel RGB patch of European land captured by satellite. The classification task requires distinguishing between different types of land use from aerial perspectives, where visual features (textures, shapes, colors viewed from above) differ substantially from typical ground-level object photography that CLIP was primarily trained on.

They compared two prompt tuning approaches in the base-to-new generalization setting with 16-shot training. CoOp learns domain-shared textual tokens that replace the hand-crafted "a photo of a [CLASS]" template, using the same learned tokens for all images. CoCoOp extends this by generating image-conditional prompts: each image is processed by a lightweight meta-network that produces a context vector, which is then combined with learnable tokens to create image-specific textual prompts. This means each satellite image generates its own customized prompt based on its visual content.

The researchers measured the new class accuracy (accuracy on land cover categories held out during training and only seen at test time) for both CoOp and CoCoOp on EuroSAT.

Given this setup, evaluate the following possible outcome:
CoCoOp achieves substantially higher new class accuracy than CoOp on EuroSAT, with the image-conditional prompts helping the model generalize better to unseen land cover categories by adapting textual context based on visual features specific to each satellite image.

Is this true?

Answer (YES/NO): YES